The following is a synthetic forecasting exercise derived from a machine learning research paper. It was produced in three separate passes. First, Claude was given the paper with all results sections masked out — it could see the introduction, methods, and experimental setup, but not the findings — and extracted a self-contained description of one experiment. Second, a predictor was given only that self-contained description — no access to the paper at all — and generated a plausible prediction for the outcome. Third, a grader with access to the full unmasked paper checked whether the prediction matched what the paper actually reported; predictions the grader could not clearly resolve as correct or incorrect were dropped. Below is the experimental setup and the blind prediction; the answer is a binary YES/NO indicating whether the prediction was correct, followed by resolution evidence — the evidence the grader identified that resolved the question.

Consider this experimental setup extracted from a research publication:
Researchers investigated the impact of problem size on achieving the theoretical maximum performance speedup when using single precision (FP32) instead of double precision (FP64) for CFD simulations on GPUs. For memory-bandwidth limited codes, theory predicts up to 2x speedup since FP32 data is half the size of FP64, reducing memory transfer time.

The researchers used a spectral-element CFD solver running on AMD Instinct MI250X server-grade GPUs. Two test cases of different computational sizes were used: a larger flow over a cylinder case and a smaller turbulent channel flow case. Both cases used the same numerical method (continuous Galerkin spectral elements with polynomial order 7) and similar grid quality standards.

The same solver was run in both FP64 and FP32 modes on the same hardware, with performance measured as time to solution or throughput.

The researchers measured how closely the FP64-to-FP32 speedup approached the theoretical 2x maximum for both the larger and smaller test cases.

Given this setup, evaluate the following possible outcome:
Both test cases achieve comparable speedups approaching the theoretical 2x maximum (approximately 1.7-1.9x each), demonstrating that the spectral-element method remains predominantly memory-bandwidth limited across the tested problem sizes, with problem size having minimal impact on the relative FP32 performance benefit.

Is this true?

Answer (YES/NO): NO